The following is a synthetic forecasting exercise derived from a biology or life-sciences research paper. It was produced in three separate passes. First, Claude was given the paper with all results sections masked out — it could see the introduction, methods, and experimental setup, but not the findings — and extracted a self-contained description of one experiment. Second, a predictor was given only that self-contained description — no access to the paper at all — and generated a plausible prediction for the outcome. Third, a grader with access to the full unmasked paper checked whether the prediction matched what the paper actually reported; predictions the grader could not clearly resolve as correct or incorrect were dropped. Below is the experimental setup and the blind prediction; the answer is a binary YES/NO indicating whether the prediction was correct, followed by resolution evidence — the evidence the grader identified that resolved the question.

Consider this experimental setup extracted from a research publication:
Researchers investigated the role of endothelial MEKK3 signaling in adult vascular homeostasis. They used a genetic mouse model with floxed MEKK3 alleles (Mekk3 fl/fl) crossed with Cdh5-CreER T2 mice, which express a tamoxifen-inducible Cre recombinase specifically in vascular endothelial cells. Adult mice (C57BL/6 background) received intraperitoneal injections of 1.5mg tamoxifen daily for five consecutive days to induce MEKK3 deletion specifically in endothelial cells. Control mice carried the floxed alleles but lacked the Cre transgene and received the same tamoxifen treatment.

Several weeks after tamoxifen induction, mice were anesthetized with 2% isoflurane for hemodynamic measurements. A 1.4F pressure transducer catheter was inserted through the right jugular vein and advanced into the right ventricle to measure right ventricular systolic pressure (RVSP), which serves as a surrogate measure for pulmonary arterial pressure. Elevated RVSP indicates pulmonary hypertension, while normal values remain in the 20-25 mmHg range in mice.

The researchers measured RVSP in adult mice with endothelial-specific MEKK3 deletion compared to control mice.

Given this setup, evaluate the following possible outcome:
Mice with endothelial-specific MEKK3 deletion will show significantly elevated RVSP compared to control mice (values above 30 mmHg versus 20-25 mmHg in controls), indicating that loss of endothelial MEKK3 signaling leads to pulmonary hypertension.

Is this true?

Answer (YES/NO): YES